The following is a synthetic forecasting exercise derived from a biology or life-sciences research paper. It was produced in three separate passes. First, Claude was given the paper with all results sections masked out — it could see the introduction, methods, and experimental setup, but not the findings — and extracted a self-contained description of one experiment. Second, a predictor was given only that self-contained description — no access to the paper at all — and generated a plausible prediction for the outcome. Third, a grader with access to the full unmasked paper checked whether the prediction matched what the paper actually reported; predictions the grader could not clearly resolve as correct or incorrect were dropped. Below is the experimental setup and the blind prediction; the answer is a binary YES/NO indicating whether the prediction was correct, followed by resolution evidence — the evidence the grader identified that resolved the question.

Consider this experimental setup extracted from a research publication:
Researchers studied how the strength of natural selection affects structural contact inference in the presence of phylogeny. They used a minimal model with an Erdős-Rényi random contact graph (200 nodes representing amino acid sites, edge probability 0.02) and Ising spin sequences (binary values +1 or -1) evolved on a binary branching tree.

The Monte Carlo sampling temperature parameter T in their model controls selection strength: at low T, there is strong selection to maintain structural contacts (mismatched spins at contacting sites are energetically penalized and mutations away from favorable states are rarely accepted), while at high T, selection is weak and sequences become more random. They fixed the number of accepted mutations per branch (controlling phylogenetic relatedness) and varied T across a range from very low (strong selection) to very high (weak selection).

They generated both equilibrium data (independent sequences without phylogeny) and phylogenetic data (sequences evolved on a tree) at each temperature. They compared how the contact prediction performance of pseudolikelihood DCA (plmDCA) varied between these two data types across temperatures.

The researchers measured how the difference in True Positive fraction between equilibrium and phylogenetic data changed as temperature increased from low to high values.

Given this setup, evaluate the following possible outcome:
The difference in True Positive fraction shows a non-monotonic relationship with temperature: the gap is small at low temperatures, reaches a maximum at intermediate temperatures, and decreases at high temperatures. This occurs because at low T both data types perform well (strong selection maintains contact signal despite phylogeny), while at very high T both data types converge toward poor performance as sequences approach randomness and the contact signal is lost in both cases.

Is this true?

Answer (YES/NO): NO